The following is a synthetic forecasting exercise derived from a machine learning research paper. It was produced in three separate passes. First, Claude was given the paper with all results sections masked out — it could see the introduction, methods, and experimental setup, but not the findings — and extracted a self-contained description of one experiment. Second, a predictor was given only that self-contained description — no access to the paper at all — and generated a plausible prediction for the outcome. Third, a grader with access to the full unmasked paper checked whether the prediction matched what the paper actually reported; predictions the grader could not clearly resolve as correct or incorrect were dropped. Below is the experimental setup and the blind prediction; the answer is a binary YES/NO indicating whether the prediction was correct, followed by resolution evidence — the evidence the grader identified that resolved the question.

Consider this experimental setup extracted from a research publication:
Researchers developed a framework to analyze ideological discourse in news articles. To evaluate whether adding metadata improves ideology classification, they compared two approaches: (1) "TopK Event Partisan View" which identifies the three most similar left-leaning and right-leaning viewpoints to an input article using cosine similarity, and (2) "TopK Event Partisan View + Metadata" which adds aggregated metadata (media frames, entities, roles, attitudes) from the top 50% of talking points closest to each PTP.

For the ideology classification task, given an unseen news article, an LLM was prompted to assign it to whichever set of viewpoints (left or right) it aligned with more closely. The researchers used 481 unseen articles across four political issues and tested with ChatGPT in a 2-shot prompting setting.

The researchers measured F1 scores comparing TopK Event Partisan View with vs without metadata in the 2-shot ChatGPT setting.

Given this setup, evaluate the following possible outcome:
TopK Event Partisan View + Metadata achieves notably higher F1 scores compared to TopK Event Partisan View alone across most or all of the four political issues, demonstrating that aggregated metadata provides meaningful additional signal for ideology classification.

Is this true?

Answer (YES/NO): NO